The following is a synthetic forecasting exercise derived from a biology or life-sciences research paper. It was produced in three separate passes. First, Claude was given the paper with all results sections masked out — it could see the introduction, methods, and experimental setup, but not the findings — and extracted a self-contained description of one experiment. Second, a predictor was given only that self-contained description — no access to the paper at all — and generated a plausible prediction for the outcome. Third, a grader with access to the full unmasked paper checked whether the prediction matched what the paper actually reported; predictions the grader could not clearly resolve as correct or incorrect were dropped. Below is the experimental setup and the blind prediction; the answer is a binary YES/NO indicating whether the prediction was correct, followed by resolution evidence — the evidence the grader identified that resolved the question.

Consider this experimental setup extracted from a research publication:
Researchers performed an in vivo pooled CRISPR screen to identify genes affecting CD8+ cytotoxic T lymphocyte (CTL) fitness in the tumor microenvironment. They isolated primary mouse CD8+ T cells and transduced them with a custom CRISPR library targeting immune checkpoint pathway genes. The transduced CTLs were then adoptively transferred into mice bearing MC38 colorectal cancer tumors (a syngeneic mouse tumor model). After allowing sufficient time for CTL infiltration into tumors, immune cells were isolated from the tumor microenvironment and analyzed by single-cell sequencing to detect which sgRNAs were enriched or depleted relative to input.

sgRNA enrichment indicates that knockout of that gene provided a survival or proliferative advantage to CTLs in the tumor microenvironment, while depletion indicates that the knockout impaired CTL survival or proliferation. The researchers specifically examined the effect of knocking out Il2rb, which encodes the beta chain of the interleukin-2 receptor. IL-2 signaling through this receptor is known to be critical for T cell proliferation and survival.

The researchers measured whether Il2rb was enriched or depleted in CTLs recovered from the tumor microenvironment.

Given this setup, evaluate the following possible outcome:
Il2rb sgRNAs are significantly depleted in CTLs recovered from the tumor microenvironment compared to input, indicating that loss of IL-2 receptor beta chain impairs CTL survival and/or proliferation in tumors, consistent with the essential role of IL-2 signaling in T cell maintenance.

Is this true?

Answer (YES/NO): YES